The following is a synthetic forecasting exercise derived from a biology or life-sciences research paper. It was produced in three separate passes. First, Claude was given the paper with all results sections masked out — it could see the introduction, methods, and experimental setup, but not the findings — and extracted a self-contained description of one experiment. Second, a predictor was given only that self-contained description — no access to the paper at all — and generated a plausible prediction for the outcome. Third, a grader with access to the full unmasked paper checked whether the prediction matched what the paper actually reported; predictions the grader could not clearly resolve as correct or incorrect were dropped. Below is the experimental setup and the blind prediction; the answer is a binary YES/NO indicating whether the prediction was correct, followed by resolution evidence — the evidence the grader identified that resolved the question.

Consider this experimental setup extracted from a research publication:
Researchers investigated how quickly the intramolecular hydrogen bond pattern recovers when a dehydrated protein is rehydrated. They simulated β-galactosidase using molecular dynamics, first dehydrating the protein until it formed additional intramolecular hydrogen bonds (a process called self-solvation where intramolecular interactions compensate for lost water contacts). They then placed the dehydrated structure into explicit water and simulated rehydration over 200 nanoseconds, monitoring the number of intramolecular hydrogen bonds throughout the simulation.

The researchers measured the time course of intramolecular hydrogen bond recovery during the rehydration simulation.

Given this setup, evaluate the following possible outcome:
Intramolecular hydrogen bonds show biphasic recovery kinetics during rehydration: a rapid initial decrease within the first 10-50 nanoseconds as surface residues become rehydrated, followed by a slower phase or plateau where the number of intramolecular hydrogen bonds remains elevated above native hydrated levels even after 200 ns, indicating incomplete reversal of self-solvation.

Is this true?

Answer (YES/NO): NO